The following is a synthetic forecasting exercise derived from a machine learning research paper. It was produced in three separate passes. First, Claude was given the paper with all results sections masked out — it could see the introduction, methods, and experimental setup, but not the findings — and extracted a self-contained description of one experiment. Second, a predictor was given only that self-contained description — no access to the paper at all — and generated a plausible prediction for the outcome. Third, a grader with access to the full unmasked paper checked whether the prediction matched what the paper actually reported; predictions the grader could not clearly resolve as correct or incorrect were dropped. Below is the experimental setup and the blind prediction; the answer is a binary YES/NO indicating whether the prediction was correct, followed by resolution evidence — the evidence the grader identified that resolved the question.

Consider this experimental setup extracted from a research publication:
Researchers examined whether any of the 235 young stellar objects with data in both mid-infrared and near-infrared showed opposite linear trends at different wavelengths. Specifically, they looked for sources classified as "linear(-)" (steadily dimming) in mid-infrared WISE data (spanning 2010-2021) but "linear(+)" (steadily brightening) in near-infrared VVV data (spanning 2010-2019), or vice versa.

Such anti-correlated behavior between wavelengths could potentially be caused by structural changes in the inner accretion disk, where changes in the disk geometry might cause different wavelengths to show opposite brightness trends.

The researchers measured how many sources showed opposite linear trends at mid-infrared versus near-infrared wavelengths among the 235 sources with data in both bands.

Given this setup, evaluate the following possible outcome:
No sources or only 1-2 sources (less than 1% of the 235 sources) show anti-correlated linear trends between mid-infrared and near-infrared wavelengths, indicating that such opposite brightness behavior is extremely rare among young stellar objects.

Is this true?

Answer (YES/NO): YES